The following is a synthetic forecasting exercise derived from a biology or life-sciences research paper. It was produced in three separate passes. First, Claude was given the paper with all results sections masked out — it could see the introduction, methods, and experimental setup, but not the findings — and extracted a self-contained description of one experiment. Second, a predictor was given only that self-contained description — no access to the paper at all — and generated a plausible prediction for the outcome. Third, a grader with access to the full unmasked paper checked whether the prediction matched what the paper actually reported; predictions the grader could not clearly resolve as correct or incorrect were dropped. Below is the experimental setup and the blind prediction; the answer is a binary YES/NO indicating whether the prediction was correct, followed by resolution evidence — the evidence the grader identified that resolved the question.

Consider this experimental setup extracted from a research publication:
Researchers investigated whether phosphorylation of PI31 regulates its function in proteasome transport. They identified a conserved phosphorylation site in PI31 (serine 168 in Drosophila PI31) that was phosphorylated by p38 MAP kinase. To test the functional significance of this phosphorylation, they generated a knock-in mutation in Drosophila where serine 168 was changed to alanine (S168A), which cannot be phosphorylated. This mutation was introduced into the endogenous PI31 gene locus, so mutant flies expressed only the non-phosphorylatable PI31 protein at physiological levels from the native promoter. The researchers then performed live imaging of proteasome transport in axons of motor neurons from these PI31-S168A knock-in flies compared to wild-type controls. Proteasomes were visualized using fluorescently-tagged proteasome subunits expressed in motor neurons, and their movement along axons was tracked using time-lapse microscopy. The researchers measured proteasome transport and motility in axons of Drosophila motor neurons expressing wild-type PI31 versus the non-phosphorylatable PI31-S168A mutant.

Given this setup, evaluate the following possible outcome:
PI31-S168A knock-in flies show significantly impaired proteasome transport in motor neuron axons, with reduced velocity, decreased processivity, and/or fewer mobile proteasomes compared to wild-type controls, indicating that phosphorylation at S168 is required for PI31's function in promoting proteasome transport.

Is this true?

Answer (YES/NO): NO